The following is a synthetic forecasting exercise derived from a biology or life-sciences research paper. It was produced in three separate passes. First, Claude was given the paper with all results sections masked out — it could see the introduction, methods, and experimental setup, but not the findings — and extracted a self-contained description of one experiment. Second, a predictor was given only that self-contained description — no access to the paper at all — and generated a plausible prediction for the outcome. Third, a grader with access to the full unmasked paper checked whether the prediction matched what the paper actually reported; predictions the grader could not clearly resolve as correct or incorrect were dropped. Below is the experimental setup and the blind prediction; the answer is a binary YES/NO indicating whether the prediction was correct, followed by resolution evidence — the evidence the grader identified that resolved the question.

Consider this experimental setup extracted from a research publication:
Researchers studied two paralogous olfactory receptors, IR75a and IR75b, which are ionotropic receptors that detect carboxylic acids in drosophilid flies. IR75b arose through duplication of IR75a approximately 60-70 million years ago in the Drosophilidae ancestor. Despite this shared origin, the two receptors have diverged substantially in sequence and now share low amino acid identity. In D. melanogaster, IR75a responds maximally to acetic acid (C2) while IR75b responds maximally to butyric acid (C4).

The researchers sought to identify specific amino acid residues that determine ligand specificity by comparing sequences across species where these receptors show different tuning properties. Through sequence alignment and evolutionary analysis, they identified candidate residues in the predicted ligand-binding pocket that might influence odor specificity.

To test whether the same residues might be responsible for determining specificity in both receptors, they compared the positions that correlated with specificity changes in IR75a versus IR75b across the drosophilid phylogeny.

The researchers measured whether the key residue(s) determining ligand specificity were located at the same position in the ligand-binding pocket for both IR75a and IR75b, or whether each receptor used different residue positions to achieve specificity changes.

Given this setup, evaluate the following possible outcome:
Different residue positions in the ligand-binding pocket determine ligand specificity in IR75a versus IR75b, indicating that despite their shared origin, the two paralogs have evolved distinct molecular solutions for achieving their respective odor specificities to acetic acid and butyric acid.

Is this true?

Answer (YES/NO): NO